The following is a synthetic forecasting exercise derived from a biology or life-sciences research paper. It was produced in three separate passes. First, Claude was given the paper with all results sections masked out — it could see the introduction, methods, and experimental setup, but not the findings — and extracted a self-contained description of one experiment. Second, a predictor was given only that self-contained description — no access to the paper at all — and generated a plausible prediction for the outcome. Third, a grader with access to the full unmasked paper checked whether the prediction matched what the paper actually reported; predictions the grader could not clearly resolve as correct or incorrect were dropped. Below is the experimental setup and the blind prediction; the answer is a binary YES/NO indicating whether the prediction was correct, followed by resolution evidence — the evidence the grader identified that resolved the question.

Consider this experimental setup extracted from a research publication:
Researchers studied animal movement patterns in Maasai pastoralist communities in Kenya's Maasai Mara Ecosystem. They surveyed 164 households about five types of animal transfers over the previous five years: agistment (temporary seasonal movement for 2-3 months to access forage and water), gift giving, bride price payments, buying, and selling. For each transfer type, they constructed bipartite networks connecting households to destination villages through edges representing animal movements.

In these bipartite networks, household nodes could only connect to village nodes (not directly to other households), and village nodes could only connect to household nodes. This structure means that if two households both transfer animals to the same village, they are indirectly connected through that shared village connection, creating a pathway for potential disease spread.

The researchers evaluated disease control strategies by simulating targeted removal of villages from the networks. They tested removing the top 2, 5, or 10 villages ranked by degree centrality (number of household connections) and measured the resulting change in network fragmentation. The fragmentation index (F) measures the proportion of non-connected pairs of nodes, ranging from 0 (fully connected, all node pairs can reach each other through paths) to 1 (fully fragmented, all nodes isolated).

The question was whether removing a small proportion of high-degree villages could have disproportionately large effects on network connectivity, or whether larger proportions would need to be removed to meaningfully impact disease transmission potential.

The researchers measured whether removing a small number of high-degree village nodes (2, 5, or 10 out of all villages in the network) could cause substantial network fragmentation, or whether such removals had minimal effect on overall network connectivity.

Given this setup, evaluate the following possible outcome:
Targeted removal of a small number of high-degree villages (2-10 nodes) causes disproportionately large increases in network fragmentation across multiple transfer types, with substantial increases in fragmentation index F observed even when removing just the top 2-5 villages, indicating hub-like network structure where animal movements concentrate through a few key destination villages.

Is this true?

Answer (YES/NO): YES